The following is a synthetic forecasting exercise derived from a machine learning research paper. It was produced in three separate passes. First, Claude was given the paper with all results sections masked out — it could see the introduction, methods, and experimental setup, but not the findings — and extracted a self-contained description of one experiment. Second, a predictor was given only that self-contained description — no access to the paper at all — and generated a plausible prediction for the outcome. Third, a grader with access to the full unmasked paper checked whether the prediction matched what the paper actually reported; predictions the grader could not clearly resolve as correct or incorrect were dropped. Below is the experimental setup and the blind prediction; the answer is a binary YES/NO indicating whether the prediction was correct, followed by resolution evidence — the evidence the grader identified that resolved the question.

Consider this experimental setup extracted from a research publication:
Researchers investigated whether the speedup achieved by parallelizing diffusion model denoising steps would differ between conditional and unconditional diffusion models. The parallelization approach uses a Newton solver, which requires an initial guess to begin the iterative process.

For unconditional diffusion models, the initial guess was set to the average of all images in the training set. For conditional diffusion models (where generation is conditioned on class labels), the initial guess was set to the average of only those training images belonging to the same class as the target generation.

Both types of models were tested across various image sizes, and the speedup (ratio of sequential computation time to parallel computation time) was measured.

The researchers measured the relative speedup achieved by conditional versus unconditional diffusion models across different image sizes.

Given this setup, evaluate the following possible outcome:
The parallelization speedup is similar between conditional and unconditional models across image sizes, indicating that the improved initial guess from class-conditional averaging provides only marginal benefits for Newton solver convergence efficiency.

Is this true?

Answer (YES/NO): NO